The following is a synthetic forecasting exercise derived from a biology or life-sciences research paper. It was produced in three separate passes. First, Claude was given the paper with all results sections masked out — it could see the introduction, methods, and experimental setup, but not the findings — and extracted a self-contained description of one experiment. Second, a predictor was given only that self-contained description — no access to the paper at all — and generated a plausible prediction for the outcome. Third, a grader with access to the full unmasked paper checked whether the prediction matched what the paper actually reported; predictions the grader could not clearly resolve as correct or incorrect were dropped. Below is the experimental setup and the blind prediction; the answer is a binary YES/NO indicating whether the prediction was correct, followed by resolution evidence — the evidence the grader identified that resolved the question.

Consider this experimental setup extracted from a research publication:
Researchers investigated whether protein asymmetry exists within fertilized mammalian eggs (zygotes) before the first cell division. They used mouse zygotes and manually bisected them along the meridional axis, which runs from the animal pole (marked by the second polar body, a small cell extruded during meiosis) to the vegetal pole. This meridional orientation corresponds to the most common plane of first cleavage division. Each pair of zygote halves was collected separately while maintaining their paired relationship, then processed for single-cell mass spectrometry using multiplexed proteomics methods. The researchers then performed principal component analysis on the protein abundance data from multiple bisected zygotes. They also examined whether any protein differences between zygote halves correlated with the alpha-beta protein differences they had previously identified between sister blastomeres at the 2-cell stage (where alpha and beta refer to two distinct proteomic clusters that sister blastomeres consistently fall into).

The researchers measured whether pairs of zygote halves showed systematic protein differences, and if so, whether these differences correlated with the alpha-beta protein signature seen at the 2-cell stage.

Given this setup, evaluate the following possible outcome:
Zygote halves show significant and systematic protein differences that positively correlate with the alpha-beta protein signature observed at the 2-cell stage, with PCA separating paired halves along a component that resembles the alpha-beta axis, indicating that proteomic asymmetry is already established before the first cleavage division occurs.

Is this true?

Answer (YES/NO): YES